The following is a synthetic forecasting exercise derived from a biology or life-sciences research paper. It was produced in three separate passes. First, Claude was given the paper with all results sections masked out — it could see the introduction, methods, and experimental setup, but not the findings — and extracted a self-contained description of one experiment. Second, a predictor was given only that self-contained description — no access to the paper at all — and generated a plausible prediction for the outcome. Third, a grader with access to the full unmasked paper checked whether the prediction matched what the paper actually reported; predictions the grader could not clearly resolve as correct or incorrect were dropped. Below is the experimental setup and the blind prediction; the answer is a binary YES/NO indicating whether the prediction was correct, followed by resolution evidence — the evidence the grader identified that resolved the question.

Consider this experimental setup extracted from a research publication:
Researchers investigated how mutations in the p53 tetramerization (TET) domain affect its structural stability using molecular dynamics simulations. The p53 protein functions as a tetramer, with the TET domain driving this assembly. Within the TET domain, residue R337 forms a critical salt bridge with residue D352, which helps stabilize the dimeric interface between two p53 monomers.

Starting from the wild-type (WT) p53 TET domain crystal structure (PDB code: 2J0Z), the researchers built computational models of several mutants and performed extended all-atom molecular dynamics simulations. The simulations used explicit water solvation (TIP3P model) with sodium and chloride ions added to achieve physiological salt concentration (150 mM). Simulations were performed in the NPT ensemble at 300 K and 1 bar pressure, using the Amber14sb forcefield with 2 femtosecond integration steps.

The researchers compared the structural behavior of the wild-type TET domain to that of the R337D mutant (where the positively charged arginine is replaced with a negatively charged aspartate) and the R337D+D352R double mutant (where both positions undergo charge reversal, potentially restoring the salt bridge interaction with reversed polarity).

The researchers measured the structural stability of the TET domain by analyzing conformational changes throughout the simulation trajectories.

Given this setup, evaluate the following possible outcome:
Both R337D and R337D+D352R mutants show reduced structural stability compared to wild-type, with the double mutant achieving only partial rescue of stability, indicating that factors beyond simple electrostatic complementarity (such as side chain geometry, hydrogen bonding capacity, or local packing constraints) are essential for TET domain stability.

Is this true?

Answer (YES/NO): YES